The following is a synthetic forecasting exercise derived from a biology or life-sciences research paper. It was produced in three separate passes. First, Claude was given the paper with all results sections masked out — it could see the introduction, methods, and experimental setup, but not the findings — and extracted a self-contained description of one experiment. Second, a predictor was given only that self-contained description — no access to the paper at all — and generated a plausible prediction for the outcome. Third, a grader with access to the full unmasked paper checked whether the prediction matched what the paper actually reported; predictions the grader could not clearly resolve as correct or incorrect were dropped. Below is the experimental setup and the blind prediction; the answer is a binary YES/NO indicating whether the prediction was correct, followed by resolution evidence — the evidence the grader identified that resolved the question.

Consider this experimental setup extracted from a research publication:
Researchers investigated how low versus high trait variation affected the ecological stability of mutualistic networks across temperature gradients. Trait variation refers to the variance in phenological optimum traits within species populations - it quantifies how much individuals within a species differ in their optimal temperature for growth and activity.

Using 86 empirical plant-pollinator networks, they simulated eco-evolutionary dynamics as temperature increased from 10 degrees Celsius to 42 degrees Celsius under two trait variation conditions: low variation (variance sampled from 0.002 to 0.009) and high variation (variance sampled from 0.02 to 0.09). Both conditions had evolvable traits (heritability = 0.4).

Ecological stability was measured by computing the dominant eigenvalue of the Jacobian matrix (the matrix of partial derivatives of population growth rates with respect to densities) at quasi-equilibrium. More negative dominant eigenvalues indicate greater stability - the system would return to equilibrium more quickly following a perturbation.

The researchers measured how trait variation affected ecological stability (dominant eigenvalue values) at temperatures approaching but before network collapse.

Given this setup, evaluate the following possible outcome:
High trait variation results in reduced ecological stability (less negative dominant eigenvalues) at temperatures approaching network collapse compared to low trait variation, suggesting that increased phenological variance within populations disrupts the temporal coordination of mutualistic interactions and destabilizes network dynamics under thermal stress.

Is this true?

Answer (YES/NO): NO